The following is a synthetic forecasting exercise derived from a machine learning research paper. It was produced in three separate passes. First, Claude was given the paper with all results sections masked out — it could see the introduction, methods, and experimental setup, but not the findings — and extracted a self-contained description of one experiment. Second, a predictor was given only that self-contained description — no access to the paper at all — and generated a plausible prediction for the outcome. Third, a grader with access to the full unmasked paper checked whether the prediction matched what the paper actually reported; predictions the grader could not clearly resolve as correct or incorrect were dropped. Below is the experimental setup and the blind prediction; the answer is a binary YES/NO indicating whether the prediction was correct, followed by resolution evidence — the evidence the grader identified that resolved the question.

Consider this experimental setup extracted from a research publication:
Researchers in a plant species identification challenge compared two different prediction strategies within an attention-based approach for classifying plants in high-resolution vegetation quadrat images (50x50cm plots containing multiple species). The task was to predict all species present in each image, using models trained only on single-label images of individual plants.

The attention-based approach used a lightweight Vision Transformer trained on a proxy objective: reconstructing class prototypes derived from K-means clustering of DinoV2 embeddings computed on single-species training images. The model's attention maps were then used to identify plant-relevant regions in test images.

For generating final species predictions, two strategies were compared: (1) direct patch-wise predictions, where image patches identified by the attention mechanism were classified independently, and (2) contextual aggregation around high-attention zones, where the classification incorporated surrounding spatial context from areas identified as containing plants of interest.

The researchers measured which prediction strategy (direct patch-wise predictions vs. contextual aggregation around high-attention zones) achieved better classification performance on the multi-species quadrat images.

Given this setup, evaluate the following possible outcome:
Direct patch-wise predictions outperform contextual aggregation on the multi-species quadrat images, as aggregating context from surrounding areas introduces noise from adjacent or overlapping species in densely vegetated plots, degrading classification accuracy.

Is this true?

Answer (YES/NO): NO